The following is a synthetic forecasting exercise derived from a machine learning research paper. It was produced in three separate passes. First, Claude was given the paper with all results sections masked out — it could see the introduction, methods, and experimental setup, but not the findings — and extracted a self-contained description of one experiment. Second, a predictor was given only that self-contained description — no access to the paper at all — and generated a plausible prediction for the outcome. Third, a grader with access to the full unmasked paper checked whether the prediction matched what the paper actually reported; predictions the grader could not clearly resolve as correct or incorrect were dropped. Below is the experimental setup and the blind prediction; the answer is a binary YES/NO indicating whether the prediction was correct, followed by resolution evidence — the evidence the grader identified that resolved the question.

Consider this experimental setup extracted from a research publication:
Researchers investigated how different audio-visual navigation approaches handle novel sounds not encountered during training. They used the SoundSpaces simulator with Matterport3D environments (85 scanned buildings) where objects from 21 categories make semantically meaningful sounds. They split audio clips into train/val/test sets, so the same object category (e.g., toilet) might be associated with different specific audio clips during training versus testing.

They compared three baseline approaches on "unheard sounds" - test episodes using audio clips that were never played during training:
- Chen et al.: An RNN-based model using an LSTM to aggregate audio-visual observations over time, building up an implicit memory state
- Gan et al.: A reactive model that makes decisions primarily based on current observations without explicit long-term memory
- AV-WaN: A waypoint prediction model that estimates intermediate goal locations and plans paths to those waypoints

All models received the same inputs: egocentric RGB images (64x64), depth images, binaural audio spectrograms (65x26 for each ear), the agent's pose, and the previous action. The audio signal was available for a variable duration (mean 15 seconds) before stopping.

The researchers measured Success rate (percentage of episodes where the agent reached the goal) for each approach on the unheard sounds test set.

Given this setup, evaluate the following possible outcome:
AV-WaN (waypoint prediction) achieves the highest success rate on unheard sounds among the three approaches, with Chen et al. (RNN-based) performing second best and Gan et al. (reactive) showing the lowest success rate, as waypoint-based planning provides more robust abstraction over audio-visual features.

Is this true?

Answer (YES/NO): NO